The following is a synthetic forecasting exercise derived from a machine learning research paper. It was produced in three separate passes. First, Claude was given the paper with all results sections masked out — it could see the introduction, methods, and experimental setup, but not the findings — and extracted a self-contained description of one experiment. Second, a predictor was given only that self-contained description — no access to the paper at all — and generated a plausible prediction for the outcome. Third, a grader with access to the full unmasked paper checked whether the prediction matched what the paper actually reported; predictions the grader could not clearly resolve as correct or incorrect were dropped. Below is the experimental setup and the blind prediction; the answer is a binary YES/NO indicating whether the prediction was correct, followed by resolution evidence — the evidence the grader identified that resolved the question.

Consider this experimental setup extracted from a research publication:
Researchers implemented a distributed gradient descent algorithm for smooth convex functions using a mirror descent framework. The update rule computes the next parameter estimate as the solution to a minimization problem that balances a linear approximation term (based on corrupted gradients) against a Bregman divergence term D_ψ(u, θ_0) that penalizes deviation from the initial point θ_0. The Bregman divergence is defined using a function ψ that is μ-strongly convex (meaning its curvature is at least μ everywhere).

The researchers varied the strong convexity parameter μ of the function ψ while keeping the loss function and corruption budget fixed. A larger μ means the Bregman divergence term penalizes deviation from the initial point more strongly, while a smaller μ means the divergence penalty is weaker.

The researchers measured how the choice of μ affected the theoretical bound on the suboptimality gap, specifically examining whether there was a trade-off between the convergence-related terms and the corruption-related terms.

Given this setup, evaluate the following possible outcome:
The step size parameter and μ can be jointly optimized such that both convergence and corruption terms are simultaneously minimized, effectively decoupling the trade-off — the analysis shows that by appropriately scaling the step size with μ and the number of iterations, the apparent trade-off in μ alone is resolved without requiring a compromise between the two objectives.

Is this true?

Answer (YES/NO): NO